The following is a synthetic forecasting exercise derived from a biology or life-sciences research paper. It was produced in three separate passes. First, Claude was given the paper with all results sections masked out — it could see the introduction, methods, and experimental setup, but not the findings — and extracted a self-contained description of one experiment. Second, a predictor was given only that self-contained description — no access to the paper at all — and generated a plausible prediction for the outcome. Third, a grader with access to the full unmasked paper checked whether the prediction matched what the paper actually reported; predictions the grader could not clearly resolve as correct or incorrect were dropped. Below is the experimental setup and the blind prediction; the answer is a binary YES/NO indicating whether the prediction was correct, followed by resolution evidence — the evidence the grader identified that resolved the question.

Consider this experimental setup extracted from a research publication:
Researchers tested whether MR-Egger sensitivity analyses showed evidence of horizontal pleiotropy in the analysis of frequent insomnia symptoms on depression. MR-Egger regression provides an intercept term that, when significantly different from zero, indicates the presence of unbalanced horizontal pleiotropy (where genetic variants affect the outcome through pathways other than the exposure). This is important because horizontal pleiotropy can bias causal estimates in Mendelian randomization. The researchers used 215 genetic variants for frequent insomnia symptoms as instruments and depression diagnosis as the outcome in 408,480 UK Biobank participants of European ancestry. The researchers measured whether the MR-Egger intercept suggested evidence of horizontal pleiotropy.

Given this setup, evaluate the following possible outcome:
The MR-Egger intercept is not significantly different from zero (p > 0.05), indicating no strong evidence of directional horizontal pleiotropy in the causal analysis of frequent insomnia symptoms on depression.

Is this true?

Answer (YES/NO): YES